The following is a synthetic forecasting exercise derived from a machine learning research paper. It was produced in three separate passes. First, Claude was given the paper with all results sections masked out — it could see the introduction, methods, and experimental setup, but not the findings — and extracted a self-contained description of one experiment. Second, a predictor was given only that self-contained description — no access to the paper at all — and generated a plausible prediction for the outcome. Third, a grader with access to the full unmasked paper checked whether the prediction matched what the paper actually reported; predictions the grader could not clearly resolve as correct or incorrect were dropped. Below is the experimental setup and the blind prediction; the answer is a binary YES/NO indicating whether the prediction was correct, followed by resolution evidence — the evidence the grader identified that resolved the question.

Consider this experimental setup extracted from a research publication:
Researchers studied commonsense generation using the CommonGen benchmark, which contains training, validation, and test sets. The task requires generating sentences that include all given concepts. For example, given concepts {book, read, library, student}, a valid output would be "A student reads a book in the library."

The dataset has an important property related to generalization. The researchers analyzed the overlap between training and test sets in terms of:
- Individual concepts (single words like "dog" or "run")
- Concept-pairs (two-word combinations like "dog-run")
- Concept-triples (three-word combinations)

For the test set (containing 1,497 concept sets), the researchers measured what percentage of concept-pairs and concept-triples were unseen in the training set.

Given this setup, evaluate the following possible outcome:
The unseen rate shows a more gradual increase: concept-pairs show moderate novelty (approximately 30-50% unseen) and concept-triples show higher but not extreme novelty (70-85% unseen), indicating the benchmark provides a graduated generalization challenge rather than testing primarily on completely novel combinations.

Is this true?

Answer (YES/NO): NO